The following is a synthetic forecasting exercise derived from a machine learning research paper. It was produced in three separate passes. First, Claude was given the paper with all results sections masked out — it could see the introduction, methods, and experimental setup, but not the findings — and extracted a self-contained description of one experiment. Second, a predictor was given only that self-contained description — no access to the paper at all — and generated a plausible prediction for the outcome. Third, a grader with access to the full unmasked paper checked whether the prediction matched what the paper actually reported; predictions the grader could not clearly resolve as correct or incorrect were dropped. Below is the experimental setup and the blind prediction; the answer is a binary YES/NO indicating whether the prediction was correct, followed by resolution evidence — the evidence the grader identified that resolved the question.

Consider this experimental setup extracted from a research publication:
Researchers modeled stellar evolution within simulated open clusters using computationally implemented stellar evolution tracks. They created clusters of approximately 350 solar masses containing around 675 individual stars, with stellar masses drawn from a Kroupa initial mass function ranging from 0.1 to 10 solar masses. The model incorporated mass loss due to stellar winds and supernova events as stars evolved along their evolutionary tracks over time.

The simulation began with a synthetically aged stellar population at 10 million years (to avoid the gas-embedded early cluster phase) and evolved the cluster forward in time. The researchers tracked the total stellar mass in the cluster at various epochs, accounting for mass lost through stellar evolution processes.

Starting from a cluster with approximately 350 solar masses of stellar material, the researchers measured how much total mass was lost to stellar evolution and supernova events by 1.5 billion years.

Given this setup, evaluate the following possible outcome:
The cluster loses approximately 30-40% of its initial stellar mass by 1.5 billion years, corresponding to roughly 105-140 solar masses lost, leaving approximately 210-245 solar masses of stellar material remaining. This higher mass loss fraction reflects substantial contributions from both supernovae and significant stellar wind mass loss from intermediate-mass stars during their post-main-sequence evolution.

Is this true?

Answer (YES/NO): NO